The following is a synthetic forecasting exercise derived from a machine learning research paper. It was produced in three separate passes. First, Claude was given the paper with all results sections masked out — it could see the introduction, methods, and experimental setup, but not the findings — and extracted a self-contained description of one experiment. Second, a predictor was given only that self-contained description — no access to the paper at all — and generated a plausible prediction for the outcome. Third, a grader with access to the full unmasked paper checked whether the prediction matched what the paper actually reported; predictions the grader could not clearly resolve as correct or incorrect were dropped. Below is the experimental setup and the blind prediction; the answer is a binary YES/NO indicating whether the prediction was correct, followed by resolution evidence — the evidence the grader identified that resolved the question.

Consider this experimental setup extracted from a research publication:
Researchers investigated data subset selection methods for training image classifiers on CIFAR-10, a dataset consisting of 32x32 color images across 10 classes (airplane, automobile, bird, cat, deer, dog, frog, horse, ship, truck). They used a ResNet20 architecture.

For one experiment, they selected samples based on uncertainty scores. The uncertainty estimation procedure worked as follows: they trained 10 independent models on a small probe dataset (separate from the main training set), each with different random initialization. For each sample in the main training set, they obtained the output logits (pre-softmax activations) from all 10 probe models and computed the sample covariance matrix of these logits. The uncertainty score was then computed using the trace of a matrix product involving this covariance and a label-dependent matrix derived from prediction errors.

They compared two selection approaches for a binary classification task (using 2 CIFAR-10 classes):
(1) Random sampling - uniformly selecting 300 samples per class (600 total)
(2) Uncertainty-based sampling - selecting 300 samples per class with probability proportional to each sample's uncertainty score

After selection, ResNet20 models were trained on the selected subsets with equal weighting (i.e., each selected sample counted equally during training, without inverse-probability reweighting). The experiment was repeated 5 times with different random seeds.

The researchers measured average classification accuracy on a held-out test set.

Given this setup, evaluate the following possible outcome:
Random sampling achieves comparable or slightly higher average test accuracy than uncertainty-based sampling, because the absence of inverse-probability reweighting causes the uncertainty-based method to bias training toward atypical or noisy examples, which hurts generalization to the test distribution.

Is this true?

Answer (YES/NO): NO